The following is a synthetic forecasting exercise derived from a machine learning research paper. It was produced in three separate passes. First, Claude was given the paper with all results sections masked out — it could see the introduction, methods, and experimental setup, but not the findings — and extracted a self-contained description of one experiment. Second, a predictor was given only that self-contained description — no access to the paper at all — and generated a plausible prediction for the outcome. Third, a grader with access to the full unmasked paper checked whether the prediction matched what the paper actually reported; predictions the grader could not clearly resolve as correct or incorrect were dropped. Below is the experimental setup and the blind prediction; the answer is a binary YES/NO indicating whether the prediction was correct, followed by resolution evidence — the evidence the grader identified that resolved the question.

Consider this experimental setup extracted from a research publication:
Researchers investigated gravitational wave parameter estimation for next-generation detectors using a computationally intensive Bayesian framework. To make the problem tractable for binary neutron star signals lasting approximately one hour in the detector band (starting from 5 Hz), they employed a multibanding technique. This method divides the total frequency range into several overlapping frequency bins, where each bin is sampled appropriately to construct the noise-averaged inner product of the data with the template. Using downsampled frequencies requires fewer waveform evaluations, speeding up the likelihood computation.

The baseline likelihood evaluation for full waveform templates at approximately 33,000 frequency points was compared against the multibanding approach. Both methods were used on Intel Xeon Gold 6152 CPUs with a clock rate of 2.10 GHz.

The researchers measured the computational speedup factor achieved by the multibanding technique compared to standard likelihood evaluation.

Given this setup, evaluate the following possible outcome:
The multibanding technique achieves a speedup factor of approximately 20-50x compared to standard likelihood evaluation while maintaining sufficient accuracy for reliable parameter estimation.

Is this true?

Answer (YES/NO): NO